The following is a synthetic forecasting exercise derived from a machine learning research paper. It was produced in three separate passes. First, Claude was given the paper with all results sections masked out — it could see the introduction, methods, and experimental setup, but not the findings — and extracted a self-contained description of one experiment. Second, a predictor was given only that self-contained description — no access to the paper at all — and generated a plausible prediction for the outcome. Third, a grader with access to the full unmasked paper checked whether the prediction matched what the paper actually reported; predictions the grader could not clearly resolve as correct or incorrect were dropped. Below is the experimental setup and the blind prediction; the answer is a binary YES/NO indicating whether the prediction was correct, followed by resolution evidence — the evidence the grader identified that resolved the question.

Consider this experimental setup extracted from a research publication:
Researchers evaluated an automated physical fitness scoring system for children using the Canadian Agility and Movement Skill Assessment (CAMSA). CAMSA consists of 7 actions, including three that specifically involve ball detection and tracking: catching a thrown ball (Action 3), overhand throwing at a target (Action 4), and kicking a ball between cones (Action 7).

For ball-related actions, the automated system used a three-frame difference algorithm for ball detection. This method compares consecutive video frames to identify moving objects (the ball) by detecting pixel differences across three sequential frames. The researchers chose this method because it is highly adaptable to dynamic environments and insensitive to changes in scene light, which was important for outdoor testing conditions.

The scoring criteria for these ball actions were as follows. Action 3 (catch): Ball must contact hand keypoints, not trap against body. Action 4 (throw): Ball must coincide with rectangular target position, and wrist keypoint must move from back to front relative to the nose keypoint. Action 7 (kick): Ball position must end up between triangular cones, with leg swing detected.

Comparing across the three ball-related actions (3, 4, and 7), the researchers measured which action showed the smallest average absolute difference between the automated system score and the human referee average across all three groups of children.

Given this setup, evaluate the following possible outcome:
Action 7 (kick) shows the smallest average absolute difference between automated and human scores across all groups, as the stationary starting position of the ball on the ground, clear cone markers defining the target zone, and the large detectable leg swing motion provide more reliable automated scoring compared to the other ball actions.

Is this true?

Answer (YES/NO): NO